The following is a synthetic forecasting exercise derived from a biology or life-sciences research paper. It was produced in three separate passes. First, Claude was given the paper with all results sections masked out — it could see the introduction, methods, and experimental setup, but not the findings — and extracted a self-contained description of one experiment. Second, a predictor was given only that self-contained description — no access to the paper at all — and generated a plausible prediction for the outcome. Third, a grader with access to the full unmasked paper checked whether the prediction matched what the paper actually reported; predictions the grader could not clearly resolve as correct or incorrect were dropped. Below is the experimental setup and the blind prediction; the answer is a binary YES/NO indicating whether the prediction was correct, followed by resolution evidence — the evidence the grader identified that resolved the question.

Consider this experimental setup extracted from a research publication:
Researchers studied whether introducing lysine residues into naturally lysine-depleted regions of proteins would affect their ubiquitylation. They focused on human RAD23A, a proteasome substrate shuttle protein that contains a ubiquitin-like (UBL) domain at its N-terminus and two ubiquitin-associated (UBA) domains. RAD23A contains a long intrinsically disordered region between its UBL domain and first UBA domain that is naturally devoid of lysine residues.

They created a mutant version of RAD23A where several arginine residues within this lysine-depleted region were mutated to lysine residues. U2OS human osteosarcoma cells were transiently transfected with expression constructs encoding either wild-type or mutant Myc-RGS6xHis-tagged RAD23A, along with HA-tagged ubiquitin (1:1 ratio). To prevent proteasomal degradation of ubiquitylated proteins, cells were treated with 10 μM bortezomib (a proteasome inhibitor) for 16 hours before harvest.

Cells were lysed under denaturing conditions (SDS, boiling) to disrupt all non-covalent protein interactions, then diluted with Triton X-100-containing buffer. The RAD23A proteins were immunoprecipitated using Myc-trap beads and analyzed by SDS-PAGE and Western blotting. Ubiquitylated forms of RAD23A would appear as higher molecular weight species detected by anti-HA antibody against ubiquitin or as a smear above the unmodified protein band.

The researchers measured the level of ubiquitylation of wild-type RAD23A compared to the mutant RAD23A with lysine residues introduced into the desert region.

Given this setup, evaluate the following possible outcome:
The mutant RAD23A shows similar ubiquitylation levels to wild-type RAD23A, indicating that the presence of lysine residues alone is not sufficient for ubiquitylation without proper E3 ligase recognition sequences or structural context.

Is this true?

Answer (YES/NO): NO